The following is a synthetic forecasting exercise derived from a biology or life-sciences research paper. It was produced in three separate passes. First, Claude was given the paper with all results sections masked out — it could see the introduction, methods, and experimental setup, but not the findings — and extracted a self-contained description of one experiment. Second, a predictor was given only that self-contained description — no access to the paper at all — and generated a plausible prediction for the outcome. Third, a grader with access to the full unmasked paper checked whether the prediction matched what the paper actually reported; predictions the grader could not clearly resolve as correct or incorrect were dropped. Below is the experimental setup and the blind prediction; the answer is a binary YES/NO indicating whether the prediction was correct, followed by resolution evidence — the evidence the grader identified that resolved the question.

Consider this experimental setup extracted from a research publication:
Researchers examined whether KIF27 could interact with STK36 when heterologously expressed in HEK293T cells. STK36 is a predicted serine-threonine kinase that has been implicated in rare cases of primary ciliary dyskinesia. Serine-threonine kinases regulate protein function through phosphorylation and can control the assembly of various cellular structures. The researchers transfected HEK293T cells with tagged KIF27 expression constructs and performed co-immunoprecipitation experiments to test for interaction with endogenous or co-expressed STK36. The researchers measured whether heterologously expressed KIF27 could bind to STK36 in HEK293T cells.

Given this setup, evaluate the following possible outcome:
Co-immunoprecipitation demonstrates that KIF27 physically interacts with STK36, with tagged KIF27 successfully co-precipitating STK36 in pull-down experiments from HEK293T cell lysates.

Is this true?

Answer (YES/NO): YES